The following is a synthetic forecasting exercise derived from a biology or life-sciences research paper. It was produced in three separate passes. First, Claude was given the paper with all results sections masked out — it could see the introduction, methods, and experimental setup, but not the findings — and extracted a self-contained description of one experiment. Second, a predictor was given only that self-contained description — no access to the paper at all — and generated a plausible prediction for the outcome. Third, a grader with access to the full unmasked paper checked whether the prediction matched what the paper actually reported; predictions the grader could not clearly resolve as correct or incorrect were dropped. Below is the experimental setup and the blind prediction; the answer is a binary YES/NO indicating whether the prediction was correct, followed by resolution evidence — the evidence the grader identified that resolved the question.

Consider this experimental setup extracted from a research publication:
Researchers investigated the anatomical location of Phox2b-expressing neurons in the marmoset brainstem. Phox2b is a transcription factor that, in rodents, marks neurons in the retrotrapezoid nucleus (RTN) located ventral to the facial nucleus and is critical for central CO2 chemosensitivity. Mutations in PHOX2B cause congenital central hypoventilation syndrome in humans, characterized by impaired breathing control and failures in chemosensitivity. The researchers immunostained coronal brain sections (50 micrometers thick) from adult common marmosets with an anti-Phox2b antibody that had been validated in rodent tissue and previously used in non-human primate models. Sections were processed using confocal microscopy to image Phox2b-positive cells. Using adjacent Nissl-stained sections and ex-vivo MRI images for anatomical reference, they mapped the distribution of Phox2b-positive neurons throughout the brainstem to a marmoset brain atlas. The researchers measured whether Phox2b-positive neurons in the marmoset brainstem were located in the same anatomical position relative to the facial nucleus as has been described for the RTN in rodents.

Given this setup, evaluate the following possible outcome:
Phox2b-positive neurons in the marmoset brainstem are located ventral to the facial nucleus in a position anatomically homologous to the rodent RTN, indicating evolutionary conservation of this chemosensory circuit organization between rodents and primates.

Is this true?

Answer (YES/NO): YES